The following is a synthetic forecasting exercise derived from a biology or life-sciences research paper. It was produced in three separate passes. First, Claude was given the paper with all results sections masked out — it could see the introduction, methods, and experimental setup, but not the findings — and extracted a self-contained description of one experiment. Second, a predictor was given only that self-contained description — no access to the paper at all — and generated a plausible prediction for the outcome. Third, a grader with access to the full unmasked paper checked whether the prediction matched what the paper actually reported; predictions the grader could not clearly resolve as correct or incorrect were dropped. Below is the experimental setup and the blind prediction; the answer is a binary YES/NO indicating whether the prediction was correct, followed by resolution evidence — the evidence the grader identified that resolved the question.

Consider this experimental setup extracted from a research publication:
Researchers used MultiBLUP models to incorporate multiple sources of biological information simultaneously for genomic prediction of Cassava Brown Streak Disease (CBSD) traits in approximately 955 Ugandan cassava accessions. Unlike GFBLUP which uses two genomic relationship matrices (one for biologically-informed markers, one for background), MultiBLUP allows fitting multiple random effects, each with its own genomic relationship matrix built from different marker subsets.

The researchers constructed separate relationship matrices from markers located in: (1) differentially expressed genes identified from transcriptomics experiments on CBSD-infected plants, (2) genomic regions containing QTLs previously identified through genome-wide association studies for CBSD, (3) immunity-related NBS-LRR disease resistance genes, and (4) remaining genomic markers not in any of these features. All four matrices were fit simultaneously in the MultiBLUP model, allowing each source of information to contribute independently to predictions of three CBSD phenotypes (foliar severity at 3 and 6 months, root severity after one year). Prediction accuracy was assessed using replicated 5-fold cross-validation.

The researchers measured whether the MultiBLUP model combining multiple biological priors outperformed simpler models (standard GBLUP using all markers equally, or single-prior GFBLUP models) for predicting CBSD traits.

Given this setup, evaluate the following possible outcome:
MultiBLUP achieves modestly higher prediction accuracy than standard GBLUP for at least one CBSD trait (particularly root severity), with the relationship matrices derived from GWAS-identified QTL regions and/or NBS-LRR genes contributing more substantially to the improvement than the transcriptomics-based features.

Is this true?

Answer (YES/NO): NO